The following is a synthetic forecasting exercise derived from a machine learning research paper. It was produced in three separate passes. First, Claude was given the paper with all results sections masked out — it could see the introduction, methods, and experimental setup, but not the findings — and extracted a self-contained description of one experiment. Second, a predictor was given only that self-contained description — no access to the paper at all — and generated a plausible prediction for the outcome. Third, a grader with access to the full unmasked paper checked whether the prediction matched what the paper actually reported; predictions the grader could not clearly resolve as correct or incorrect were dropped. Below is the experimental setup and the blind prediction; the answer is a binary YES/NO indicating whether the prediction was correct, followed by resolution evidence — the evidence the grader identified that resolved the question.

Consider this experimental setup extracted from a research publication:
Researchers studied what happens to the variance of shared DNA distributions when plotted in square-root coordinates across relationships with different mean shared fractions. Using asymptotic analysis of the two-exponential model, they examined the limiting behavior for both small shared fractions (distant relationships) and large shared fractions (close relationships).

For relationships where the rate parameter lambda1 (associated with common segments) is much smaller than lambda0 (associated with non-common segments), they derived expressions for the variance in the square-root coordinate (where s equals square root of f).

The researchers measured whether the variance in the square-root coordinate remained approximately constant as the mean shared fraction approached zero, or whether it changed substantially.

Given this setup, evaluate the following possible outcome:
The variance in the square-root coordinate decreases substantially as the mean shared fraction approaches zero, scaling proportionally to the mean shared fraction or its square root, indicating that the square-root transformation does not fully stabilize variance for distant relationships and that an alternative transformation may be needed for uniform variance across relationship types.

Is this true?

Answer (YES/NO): NO